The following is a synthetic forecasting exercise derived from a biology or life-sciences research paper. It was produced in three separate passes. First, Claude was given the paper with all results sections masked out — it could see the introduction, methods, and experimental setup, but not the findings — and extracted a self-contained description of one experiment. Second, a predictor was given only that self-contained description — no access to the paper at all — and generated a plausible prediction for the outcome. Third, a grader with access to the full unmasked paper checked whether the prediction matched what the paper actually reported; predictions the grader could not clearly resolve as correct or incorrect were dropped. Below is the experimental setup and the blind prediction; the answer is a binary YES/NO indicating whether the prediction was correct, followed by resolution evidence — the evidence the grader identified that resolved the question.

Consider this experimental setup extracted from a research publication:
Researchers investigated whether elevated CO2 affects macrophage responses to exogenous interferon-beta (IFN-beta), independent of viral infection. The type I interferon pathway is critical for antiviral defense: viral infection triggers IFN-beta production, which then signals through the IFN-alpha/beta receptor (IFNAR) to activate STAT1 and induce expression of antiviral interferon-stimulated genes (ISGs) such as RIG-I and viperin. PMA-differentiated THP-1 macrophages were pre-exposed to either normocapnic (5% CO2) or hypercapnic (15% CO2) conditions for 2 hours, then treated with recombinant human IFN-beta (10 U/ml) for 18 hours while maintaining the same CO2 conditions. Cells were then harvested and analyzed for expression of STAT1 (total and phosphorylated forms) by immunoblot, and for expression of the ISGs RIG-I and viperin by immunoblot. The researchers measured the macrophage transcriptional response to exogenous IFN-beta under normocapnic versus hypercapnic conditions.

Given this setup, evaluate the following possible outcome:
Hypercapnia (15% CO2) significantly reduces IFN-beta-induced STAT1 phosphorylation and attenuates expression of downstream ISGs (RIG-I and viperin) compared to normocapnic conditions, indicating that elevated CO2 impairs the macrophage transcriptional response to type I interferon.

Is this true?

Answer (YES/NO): YES